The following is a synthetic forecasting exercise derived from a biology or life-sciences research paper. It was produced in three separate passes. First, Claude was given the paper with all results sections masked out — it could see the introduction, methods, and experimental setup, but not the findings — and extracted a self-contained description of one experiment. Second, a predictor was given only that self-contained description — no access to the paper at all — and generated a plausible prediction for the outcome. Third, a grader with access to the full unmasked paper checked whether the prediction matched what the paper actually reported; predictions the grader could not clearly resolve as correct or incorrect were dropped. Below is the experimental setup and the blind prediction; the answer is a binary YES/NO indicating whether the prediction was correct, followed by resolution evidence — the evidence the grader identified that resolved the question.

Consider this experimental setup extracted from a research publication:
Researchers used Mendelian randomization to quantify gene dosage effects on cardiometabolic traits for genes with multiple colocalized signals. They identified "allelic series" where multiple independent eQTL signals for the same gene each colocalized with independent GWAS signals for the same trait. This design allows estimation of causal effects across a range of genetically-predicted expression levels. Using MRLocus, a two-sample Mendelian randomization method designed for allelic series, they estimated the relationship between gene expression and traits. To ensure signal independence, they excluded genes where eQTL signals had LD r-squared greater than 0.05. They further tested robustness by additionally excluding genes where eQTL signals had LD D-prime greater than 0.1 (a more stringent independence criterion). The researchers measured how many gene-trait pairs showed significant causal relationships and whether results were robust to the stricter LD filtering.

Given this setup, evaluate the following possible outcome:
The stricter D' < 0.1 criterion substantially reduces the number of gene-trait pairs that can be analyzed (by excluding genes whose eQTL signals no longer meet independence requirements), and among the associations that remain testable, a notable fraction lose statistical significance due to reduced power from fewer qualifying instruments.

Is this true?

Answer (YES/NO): NO